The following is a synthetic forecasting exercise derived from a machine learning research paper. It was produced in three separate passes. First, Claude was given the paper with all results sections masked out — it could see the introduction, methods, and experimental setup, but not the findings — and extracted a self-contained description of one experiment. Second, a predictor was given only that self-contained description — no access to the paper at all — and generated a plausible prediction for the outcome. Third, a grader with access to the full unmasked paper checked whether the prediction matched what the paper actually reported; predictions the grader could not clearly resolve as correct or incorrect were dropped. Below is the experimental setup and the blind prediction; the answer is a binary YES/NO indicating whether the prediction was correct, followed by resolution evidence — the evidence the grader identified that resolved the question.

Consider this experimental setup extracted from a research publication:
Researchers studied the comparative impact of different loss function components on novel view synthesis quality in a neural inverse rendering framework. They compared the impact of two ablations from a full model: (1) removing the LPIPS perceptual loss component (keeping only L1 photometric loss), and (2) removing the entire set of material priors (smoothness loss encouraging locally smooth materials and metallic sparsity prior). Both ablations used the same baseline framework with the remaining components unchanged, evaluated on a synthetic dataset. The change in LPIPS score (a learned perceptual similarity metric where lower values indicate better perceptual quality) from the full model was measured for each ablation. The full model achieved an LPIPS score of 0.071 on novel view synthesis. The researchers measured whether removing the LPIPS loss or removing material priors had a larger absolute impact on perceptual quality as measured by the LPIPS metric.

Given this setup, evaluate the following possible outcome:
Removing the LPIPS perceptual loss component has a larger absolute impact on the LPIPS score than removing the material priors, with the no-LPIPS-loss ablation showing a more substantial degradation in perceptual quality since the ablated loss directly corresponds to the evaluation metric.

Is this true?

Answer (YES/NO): YES